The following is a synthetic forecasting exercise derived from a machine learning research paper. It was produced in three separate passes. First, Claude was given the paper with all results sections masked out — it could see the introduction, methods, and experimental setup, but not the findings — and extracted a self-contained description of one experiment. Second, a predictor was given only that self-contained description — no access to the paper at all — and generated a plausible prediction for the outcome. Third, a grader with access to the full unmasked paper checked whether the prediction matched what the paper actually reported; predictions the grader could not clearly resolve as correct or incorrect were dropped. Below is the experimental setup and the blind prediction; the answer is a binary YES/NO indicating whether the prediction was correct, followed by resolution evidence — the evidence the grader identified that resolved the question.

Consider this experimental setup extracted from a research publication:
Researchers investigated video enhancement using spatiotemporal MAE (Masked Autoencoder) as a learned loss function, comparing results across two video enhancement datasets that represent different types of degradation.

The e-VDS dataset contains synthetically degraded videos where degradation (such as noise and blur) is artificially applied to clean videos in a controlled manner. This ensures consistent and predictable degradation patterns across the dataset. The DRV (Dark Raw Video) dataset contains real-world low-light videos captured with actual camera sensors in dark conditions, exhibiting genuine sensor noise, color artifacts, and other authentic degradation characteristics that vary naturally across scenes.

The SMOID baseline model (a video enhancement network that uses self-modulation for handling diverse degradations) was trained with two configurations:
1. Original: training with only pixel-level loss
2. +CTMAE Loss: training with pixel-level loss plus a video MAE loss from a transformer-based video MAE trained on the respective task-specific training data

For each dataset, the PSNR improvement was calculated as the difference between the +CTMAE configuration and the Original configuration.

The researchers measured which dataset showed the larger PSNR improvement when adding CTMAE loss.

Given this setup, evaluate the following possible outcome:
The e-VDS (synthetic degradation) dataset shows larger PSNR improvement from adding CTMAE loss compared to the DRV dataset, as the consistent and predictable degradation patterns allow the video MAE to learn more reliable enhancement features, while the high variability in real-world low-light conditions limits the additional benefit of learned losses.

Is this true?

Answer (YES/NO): NO